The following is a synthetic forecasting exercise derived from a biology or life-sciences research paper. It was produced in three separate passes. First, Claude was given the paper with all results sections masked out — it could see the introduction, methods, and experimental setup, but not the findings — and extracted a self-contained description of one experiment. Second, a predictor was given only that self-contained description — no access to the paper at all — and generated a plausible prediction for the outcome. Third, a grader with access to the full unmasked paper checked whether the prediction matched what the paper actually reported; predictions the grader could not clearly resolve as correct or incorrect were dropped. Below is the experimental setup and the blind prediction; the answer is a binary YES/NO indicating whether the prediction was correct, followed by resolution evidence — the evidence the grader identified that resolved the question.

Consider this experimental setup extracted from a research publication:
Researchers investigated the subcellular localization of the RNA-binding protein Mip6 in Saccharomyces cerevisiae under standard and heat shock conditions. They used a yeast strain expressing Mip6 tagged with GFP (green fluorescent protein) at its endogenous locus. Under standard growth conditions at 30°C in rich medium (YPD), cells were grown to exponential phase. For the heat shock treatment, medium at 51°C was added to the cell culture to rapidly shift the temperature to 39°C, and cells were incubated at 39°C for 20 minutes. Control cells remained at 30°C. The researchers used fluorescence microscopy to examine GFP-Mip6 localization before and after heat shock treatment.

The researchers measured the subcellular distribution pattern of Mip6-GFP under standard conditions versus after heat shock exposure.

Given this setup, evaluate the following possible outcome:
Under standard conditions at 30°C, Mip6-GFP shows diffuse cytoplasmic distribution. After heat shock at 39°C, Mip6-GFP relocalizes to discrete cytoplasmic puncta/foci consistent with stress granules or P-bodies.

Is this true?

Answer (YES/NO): NO